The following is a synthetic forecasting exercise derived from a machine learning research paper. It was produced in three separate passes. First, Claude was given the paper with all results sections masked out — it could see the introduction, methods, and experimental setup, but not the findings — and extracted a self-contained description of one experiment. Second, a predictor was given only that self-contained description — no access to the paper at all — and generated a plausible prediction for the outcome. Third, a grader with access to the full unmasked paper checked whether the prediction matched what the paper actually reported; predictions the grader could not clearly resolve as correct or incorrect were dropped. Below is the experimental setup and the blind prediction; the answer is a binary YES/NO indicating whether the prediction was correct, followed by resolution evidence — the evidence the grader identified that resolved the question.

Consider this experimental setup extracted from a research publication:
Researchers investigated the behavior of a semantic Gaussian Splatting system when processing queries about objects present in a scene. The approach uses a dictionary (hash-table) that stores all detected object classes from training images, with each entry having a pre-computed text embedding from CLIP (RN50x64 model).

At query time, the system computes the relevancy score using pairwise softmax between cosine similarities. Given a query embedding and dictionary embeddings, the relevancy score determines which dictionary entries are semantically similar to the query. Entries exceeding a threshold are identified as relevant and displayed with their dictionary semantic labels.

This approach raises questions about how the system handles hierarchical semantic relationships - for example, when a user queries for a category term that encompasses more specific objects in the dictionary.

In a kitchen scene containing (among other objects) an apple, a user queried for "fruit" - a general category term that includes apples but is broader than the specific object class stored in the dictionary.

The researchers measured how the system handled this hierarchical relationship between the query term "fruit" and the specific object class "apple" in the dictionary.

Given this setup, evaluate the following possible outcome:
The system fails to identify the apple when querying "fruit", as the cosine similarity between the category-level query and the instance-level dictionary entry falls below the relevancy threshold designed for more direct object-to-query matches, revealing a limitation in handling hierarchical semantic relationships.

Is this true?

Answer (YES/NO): NO